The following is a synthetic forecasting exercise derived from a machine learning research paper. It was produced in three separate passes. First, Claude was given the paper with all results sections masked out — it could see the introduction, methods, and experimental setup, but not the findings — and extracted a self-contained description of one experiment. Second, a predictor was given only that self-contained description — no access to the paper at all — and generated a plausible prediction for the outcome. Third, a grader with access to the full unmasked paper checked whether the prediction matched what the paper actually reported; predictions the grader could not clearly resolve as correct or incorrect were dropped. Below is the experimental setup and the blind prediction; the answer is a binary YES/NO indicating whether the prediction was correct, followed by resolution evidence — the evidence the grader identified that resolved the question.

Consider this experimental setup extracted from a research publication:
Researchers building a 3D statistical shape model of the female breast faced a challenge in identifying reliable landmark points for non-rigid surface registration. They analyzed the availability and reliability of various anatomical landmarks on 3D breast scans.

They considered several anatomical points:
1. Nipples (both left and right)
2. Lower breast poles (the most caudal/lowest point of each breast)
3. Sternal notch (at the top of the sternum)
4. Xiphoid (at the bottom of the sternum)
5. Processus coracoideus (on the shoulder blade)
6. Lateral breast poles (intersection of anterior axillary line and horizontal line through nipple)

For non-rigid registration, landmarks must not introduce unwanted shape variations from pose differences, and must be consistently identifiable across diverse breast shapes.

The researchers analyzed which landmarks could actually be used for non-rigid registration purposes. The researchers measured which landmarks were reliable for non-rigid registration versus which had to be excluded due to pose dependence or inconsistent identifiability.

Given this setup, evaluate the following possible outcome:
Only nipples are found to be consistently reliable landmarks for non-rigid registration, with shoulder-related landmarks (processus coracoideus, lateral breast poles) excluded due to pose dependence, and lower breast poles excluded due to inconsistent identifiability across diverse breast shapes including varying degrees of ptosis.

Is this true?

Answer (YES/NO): NO